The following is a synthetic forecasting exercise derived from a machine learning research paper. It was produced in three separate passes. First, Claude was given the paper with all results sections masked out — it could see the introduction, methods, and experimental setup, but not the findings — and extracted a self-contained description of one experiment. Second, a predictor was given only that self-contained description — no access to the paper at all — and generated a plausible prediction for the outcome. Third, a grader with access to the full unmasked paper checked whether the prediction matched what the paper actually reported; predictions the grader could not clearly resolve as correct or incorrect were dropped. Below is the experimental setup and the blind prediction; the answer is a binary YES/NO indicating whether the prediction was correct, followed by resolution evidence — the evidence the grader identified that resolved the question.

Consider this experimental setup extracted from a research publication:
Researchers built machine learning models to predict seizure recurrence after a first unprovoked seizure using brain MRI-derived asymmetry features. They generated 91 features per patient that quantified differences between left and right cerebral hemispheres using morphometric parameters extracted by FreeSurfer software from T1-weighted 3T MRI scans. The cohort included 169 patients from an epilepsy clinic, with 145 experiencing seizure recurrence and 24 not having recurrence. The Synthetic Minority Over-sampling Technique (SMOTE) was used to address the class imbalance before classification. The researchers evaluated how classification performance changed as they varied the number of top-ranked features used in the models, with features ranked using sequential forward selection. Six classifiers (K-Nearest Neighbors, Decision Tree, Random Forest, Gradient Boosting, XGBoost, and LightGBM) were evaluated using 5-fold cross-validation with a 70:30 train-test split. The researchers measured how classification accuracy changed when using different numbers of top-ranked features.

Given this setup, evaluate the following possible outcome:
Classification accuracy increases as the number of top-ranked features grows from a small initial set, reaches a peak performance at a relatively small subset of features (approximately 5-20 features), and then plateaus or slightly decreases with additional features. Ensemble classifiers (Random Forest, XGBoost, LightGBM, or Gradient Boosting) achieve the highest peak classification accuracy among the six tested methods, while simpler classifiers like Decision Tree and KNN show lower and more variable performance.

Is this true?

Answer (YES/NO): NO